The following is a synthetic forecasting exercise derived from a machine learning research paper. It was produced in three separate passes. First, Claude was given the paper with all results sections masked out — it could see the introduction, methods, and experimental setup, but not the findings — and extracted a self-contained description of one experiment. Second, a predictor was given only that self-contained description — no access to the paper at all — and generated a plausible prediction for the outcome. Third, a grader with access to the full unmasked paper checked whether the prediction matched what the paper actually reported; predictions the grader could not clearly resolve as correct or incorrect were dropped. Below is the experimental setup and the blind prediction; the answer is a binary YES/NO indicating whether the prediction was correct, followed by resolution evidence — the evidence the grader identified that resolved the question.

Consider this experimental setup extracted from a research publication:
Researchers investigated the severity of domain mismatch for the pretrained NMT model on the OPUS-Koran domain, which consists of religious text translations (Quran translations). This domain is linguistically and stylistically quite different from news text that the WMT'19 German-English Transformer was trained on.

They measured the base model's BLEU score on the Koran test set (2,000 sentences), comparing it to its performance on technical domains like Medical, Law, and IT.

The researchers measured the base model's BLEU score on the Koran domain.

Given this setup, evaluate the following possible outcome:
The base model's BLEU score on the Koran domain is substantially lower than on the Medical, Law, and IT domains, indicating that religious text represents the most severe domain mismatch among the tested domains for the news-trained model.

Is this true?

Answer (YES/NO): YES